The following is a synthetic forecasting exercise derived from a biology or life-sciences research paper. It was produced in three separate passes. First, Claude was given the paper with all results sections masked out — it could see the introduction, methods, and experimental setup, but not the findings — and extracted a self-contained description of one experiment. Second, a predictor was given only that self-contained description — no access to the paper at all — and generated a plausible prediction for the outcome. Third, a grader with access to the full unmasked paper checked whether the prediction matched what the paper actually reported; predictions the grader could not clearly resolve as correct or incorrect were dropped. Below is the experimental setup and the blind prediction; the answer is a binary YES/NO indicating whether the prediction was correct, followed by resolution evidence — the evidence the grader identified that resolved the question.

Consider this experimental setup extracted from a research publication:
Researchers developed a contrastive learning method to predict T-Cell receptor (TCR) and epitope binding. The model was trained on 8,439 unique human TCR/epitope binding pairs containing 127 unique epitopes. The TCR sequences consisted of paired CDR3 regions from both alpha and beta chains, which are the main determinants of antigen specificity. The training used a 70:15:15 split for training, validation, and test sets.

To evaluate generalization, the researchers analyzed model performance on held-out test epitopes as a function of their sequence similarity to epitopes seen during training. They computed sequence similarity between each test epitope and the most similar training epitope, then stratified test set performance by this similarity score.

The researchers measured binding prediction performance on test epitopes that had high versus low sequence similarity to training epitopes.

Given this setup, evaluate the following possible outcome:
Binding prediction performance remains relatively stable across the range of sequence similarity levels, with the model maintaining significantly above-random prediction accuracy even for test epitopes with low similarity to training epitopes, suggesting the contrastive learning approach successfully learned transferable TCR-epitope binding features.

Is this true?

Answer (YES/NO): NO